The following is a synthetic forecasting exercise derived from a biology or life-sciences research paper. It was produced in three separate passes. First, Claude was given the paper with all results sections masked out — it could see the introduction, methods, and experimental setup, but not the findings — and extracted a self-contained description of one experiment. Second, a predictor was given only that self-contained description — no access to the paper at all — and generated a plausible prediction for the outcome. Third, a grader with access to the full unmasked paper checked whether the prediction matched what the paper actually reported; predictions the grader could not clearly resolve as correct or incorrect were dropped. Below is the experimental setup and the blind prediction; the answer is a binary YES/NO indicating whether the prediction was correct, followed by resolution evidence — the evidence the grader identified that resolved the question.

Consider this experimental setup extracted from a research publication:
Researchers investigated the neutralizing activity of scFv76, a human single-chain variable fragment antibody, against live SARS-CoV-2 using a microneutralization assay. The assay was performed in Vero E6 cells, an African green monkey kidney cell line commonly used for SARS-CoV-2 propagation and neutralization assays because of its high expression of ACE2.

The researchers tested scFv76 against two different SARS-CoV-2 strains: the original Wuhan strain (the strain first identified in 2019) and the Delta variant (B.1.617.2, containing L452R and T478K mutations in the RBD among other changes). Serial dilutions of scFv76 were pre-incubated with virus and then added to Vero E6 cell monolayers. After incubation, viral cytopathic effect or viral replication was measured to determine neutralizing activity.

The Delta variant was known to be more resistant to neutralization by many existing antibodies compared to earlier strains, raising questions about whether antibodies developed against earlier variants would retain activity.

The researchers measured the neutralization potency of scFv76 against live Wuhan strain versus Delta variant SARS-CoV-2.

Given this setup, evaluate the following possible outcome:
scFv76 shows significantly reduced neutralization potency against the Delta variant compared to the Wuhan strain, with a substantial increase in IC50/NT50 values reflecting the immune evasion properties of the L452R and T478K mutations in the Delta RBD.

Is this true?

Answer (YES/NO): NO